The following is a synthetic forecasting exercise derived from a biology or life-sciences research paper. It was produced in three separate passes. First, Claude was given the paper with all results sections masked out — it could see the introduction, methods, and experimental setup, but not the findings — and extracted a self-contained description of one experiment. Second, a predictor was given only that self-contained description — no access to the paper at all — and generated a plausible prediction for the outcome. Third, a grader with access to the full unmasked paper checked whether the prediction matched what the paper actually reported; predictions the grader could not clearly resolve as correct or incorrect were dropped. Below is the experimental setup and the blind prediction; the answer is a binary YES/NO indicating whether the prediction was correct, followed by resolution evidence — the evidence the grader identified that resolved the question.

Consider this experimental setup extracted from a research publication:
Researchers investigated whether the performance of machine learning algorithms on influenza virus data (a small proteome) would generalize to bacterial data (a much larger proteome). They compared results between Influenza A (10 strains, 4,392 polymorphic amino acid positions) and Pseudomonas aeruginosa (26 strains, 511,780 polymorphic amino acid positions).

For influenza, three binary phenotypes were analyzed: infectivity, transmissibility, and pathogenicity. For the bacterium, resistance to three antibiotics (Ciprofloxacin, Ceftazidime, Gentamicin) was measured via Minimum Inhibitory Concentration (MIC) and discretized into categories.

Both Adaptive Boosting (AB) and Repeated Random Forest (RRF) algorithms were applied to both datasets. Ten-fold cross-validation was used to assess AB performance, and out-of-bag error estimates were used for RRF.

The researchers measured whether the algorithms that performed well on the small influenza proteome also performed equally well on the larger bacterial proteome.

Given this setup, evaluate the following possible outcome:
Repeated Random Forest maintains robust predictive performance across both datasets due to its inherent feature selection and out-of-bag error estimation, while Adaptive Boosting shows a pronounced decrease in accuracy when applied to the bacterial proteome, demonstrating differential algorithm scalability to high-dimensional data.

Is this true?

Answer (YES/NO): YES